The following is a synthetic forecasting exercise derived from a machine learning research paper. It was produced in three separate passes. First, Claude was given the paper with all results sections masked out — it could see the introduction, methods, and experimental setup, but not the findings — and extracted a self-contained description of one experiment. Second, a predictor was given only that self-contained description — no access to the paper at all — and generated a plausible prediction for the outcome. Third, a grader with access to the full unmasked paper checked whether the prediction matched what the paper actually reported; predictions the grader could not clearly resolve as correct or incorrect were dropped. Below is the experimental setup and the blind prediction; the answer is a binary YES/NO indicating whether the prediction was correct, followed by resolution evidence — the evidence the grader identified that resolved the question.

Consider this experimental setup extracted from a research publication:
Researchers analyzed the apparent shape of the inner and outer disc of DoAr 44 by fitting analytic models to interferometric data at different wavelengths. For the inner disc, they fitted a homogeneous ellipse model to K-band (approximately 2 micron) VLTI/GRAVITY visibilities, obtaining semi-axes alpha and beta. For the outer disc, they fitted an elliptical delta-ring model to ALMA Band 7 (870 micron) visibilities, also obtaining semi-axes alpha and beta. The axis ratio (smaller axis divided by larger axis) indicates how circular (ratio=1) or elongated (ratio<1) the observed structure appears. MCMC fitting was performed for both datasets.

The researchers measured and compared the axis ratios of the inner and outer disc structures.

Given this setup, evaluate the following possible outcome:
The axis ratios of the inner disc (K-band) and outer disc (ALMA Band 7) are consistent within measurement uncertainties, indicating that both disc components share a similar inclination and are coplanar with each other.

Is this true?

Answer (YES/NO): NO